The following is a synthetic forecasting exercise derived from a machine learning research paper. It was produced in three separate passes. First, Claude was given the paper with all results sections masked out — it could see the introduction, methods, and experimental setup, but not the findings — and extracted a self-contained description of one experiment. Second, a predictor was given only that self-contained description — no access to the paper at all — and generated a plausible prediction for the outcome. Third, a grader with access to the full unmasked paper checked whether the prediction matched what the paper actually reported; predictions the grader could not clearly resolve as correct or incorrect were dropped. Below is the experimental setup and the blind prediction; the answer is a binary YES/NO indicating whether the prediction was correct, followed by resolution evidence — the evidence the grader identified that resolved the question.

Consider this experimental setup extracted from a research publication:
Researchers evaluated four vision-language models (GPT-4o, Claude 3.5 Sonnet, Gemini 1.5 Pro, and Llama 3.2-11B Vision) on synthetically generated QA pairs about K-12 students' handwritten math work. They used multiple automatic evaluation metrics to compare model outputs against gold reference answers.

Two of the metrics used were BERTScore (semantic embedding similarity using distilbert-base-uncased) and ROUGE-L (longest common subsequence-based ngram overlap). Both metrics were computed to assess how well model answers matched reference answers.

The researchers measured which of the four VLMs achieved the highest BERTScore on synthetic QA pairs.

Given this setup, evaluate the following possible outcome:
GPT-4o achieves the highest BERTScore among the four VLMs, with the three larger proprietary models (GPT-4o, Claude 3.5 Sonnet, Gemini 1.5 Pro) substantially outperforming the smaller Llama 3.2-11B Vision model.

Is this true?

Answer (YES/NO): NO